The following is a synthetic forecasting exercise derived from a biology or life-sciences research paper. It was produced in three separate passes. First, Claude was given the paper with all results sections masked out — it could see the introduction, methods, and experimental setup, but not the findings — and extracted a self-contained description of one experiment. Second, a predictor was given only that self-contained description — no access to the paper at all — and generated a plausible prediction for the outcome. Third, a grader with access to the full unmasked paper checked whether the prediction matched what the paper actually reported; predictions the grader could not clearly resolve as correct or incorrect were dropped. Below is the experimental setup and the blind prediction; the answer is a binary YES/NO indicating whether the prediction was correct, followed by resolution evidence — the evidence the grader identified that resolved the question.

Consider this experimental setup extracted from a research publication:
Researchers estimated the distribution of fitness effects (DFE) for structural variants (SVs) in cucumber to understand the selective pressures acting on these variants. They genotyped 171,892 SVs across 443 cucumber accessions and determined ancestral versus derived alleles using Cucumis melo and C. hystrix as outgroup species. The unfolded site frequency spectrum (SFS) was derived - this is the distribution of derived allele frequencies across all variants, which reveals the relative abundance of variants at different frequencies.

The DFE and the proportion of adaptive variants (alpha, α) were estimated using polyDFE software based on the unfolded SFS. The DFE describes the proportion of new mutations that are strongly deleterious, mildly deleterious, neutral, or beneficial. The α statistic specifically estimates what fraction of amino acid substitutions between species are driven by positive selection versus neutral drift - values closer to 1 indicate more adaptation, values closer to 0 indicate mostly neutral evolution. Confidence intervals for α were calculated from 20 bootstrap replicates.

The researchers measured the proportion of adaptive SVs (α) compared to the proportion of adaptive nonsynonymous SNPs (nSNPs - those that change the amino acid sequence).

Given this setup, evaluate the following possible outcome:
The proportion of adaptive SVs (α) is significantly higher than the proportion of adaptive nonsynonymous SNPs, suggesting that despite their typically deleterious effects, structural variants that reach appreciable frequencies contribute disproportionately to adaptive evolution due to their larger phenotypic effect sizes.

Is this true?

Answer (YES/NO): NO